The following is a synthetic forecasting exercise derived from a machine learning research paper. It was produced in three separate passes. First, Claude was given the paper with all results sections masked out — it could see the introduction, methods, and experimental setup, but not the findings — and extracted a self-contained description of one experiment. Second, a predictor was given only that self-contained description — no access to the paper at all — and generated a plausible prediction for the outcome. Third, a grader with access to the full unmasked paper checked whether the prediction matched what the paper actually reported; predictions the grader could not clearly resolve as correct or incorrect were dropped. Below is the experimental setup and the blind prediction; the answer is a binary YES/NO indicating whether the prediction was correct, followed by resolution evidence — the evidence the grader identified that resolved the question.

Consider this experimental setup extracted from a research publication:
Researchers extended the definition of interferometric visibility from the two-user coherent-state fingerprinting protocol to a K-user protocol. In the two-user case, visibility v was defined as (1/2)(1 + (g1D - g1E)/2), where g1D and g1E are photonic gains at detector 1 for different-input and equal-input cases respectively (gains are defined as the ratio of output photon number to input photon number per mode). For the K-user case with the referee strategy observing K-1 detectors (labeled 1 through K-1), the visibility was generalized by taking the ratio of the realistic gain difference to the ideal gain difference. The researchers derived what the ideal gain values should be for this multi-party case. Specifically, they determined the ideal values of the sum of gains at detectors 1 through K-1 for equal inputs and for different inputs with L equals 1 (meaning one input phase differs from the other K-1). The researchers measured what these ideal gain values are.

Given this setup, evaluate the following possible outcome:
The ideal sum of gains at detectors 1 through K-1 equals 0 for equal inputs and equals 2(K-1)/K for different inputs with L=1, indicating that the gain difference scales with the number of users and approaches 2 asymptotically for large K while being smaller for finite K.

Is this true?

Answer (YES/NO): NO